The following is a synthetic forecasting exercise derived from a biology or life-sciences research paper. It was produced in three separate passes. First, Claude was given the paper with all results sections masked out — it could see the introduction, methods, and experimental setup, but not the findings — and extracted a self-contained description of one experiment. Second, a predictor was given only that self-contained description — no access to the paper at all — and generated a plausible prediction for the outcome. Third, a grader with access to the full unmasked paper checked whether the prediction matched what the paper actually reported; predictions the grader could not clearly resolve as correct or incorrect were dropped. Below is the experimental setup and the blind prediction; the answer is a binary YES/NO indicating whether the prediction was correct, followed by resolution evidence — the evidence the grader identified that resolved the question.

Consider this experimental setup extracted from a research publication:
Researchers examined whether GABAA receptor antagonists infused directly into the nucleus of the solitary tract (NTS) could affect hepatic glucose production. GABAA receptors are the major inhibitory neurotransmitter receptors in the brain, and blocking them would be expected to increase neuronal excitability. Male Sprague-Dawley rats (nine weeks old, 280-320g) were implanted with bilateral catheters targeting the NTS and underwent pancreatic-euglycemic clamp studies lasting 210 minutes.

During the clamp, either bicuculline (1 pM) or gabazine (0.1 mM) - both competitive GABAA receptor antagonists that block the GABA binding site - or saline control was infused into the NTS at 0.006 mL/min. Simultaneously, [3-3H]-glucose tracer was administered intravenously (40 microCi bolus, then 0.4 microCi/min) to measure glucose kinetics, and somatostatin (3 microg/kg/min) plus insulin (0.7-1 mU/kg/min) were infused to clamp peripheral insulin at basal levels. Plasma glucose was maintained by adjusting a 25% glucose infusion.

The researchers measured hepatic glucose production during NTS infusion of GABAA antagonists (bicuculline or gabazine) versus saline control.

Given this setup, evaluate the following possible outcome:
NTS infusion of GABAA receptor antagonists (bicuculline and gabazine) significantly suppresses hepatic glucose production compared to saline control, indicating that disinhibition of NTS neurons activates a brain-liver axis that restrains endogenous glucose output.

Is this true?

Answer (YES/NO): YES